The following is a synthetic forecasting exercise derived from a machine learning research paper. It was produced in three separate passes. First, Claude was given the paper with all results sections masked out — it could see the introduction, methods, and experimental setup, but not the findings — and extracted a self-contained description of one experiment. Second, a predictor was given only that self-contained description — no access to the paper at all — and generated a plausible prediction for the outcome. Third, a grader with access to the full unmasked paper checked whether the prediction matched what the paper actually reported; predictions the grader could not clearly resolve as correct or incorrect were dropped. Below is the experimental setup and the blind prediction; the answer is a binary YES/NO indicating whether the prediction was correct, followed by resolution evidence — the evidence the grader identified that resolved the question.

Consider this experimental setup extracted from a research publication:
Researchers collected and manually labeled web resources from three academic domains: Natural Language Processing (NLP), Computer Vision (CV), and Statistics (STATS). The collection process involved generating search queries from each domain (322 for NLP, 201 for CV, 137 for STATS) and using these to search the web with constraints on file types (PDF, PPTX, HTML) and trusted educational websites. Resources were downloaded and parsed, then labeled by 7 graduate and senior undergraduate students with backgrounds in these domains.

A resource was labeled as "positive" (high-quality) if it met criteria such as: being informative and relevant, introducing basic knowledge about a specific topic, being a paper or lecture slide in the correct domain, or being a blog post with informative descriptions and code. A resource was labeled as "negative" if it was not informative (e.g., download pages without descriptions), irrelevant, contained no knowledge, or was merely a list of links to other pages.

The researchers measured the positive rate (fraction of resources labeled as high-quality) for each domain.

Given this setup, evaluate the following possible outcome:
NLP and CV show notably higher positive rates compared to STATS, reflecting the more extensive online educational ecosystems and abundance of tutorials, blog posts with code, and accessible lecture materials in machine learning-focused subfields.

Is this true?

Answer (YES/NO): NO